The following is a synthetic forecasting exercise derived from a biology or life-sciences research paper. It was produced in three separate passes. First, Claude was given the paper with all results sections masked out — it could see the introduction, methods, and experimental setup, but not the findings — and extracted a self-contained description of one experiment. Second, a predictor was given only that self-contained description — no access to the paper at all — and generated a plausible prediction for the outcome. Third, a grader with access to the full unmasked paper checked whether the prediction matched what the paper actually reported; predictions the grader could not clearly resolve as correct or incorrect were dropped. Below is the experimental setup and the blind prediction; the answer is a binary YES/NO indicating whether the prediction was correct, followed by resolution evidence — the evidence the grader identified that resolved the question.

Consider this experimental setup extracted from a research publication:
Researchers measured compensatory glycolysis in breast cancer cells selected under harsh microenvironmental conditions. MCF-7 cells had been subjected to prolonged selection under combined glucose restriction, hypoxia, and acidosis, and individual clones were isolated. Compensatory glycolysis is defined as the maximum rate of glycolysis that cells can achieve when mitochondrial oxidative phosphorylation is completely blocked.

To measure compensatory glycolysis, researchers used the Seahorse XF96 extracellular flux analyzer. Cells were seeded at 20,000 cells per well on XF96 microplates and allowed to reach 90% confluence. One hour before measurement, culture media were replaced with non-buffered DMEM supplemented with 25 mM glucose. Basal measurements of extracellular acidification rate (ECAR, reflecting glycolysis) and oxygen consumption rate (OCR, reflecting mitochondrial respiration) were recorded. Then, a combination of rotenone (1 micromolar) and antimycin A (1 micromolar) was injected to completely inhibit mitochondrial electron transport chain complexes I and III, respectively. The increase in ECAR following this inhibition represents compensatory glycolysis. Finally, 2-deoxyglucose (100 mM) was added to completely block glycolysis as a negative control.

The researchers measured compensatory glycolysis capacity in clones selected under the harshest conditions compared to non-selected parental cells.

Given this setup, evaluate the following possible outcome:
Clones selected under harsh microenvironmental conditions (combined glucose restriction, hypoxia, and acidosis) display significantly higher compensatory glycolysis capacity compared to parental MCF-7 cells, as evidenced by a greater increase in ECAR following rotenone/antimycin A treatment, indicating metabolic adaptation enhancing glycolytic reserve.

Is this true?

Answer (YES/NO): NO